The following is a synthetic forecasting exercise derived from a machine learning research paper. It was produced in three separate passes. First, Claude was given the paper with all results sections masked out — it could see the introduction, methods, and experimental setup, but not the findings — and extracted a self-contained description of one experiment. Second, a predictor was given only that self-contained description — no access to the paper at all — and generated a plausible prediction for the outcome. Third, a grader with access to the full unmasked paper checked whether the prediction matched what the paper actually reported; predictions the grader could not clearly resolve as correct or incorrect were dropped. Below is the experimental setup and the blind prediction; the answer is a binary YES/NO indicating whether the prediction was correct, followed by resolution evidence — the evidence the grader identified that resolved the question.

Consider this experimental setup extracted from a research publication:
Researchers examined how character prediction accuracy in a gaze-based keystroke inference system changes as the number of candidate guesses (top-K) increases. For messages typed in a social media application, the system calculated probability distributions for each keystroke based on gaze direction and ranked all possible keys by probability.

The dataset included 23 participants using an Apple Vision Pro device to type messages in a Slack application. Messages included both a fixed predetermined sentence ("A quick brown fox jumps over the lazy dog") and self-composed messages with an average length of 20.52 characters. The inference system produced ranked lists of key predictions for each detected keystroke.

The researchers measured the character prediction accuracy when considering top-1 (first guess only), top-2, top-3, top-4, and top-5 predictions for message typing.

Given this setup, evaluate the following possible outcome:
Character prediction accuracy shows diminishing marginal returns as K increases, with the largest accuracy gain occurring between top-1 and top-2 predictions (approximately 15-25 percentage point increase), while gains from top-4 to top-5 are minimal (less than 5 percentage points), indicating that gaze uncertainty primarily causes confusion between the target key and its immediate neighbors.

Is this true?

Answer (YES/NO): NO